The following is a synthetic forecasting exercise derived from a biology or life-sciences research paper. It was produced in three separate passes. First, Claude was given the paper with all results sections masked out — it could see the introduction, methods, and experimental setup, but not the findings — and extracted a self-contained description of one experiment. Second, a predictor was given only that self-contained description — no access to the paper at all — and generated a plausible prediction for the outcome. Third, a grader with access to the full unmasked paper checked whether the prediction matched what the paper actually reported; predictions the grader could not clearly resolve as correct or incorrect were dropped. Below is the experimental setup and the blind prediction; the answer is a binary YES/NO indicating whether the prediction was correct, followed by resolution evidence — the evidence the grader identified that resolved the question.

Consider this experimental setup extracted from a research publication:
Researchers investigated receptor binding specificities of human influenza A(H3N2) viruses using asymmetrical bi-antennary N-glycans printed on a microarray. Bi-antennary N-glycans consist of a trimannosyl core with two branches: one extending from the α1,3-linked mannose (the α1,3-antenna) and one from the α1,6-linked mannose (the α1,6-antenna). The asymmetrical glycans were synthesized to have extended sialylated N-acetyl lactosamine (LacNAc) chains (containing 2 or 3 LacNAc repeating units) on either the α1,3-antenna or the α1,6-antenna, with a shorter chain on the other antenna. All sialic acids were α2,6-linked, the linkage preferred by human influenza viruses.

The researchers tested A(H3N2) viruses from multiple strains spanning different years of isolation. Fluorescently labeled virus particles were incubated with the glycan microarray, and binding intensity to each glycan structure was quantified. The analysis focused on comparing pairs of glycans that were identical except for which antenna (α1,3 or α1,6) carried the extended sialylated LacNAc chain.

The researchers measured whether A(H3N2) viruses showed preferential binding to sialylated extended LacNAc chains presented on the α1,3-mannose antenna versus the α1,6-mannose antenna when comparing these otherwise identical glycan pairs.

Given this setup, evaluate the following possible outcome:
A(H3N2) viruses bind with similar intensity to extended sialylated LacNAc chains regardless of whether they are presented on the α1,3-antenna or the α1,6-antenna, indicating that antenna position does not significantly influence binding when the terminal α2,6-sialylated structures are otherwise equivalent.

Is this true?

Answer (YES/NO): NO